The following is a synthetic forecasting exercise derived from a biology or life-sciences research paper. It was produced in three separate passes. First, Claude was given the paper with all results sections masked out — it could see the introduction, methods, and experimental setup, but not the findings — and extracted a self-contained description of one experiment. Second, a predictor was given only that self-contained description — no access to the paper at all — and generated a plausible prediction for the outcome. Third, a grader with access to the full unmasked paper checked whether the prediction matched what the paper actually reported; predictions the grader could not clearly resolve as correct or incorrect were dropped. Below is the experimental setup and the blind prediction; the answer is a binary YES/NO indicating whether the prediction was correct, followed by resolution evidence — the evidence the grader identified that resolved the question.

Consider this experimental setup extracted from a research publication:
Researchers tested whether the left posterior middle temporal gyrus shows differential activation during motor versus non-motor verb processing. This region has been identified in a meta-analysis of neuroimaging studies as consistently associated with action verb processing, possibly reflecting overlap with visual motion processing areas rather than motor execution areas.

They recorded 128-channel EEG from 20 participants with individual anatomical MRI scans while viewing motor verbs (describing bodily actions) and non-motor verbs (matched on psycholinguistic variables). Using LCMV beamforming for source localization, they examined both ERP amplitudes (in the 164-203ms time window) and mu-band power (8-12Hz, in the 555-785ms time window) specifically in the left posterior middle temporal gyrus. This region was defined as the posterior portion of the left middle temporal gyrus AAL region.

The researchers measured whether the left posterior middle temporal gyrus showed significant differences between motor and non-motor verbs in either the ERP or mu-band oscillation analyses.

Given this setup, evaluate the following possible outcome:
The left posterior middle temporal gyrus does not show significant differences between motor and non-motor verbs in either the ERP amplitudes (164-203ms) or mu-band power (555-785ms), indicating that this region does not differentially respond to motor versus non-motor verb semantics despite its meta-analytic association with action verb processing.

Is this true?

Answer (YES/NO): YES